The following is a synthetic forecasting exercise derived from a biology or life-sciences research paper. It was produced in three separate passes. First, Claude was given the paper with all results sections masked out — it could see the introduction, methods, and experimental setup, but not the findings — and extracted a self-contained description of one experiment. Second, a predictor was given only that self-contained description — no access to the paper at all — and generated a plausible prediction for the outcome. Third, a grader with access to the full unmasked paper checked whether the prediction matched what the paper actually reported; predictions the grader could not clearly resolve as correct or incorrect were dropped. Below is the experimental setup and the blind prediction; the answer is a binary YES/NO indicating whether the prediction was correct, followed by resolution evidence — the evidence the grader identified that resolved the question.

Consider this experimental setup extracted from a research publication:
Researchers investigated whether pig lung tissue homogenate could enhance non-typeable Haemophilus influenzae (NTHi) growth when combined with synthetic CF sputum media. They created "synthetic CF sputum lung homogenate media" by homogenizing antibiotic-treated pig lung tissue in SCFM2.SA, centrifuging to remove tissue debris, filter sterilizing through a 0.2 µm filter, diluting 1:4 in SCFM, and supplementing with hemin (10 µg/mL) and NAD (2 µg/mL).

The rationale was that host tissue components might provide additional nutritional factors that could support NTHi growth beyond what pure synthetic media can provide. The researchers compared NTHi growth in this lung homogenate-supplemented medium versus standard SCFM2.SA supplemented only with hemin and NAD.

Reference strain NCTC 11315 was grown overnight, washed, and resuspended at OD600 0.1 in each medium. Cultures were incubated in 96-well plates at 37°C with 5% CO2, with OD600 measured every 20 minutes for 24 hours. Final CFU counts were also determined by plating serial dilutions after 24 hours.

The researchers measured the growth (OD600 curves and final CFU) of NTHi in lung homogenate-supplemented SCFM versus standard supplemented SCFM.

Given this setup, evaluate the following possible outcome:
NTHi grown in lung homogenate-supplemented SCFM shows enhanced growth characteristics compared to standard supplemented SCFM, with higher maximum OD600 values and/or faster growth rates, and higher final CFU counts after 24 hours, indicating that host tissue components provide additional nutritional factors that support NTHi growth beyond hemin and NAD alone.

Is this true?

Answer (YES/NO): NO